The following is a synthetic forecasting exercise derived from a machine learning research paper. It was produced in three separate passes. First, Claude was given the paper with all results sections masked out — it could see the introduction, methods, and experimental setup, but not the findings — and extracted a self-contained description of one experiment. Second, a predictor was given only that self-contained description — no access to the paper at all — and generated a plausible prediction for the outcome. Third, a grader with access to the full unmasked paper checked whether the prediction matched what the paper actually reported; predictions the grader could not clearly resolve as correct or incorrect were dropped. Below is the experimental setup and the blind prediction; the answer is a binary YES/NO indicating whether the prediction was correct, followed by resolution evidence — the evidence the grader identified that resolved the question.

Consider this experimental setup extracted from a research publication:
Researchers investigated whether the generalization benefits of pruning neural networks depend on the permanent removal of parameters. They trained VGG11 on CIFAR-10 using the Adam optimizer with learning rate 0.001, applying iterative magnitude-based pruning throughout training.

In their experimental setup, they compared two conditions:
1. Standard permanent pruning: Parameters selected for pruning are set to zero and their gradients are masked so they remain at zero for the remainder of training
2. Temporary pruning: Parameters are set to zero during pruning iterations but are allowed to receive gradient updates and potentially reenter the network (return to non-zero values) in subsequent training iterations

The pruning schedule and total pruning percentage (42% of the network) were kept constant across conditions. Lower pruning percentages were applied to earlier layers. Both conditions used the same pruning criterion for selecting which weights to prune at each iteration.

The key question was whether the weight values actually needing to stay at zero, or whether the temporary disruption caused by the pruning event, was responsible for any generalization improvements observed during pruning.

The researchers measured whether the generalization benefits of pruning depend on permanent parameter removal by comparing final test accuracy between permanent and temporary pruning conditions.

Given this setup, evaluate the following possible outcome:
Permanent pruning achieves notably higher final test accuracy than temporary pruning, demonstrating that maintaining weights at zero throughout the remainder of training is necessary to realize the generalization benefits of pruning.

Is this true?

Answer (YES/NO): NO